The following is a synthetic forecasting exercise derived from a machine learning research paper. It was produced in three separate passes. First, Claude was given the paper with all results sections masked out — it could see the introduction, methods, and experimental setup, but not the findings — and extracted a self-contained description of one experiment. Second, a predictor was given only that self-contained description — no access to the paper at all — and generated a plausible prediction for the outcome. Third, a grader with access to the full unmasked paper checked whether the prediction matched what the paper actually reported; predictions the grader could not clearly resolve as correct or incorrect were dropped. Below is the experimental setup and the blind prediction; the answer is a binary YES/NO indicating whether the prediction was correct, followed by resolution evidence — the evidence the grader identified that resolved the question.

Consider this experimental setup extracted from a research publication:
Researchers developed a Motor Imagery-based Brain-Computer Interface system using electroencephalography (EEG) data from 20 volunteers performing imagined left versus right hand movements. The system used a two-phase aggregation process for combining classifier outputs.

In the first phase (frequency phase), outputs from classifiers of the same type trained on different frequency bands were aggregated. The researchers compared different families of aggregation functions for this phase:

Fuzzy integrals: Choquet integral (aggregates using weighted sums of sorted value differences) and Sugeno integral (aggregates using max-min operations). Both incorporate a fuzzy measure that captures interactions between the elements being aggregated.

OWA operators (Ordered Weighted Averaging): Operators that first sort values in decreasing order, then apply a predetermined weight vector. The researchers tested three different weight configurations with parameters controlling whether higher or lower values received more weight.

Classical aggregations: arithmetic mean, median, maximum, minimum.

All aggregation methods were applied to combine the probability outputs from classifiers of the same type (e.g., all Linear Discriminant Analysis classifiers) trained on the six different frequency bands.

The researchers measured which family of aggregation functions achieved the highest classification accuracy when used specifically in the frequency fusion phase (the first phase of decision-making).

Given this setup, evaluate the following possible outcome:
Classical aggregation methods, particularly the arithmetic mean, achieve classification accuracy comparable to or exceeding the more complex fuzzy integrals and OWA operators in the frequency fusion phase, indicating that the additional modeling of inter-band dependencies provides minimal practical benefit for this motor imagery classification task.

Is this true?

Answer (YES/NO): NO